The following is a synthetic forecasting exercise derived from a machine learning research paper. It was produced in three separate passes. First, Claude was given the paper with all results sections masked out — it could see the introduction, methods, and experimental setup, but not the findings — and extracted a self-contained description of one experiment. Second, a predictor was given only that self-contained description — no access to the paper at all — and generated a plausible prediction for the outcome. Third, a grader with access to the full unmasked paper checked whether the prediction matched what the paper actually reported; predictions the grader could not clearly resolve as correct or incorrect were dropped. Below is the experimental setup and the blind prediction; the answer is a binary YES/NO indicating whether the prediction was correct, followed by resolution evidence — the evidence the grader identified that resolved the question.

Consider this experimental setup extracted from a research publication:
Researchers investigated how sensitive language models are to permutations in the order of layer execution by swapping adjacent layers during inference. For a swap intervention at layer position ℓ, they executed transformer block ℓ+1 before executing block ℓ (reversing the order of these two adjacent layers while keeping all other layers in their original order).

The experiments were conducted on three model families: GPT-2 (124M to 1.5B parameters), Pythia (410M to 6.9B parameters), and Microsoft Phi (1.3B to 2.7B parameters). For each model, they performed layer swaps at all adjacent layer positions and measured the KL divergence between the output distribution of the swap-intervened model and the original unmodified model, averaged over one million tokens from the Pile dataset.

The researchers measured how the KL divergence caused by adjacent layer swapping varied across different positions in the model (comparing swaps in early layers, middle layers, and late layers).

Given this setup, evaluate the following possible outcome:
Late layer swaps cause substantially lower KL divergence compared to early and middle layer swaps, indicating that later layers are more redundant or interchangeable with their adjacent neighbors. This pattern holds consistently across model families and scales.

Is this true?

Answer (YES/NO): NO